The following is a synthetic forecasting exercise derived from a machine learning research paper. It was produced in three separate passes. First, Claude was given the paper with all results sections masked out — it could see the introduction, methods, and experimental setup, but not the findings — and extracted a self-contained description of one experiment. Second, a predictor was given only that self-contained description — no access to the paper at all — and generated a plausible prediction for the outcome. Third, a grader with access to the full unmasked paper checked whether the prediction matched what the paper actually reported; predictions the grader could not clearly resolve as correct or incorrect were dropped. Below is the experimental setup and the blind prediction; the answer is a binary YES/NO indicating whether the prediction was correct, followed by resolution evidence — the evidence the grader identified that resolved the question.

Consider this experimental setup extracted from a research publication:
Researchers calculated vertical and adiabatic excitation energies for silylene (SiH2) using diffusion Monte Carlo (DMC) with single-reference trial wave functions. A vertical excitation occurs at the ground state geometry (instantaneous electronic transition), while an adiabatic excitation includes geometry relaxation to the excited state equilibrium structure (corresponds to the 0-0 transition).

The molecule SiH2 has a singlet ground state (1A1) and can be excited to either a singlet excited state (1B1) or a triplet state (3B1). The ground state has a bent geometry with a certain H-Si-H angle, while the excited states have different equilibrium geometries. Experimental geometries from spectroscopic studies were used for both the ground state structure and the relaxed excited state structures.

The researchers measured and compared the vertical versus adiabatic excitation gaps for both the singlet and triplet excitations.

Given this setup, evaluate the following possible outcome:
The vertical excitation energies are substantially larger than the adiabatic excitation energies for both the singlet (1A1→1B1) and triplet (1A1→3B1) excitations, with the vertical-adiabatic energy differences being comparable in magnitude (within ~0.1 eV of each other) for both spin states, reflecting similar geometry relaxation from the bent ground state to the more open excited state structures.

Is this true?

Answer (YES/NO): NO